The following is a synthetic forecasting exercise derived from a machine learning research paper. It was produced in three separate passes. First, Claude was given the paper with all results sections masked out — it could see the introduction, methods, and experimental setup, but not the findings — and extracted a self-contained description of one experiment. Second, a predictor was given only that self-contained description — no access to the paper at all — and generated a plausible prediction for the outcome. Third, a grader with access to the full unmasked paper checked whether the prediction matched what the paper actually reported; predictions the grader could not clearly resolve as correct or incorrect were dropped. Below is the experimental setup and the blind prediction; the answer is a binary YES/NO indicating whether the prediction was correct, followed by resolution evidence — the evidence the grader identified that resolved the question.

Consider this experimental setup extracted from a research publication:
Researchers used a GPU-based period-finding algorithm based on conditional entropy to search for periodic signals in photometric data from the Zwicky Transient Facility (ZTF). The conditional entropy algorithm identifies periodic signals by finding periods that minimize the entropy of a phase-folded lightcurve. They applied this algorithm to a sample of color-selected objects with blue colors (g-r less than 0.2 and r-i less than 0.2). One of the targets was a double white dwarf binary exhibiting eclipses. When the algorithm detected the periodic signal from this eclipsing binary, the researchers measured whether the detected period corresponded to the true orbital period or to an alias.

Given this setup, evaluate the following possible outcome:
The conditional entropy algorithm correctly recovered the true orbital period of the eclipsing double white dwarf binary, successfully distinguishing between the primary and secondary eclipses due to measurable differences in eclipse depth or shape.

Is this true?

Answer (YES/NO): NO